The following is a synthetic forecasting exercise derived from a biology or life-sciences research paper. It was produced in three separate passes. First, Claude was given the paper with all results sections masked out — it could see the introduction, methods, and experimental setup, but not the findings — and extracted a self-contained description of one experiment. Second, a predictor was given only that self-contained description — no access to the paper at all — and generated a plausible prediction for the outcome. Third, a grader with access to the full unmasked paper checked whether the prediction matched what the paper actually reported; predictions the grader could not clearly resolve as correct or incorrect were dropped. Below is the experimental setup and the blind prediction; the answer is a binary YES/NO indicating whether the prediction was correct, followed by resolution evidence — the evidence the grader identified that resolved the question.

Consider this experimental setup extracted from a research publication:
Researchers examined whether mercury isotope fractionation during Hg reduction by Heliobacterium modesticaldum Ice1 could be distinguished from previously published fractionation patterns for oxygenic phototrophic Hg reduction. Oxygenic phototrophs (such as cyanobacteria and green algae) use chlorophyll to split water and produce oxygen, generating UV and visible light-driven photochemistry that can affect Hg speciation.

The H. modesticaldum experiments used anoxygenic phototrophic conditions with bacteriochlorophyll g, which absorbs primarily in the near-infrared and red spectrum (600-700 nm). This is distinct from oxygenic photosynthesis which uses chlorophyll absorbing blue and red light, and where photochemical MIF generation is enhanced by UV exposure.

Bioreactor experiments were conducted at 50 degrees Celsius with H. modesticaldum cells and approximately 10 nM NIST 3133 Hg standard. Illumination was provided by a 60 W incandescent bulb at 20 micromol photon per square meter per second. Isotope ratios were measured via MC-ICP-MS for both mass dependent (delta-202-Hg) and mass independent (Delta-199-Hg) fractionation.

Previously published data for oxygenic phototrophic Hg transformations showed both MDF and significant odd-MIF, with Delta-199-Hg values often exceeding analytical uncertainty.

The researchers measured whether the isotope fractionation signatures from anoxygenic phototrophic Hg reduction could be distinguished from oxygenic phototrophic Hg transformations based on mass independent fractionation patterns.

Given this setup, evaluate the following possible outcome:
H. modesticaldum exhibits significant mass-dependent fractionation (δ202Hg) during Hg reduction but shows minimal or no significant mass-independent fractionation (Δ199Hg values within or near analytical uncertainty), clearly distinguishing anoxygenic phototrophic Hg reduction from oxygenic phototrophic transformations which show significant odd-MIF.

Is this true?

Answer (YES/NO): YES